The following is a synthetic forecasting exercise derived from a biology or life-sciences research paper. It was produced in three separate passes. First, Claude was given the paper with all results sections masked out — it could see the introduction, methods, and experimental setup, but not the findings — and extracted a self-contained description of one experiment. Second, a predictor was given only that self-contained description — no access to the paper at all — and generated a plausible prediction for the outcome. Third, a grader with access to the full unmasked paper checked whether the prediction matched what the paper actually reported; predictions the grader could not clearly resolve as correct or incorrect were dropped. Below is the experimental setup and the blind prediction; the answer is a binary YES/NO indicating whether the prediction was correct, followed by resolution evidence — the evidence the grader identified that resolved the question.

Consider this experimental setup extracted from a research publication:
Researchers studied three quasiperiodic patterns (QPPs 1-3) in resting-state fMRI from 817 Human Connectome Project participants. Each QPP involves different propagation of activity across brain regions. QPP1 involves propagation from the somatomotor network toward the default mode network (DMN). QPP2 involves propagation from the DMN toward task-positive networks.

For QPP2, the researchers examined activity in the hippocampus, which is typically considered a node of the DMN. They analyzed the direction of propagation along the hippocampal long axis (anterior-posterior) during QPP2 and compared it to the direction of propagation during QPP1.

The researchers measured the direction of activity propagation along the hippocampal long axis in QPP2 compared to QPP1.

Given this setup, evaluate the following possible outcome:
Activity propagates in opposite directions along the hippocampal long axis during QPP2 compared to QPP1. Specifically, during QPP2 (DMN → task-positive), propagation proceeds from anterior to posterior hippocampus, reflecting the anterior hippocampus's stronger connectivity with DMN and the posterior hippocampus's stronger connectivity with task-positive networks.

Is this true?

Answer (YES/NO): YES